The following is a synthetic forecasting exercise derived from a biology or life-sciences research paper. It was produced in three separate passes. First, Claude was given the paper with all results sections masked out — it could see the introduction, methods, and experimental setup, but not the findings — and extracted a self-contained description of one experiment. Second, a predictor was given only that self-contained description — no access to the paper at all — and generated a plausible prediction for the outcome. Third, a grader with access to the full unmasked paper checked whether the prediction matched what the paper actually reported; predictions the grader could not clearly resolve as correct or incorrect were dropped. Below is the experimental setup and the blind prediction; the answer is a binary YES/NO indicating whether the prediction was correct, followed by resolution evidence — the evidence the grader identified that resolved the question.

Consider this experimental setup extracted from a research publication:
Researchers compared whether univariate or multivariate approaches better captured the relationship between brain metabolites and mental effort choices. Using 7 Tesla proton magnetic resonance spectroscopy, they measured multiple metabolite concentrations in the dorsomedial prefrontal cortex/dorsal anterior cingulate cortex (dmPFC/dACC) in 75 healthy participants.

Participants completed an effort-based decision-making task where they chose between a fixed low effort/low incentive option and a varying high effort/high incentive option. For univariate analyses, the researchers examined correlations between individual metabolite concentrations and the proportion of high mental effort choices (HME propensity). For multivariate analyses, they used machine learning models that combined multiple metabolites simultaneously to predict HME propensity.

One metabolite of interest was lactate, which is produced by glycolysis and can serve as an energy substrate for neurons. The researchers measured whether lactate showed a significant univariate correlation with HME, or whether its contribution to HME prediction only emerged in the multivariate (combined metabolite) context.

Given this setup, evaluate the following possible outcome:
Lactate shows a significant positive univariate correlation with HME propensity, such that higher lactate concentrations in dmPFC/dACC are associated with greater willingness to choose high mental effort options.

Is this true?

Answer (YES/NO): NO